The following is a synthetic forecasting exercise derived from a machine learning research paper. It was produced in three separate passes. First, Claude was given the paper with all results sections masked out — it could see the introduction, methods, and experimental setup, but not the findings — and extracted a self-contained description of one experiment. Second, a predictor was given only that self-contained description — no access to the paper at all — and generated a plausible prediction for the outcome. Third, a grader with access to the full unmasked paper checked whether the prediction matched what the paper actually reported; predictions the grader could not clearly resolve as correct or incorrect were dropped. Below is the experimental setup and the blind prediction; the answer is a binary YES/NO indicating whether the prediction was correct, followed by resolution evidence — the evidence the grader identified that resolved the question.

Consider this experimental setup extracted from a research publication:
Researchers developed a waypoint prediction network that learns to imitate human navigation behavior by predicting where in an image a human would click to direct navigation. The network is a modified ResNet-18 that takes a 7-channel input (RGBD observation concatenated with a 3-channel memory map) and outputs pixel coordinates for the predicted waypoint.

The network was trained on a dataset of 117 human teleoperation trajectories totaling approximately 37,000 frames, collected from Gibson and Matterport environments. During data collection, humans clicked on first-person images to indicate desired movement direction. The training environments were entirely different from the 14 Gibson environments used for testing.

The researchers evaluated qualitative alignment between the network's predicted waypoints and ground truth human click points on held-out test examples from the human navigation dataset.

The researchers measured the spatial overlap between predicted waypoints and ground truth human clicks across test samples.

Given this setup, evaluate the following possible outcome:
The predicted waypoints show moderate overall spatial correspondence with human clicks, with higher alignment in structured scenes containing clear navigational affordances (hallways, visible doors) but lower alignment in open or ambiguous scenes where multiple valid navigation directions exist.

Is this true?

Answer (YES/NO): NO